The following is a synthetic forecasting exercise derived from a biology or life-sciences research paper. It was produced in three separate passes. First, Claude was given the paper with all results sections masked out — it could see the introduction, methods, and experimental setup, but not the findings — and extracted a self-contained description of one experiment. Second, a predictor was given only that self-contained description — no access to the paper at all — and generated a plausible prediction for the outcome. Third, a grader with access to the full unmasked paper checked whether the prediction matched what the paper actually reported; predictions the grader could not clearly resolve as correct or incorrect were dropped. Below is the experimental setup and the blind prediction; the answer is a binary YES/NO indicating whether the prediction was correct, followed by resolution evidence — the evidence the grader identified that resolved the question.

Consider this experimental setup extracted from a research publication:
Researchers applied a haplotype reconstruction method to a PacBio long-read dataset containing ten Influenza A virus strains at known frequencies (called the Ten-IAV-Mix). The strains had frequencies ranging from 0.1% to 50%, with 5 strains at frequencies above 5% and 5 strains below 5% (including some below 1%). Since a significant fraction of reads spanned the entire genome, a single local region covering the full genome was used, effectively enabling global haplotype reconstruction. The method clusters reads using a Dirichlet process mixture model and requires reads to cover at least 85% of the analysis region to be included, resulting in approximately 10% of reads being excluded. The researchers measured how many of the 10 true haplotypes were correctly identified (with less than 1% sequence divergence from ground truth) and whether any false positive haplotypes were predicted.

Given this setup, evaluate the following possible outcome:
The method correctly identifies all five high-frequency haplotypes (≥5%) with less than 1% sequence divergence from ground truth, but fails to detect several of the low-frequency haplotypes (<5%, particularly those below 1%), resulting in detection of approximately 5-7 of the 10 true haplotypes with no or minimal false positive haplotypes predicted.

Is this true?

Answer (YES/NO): YES